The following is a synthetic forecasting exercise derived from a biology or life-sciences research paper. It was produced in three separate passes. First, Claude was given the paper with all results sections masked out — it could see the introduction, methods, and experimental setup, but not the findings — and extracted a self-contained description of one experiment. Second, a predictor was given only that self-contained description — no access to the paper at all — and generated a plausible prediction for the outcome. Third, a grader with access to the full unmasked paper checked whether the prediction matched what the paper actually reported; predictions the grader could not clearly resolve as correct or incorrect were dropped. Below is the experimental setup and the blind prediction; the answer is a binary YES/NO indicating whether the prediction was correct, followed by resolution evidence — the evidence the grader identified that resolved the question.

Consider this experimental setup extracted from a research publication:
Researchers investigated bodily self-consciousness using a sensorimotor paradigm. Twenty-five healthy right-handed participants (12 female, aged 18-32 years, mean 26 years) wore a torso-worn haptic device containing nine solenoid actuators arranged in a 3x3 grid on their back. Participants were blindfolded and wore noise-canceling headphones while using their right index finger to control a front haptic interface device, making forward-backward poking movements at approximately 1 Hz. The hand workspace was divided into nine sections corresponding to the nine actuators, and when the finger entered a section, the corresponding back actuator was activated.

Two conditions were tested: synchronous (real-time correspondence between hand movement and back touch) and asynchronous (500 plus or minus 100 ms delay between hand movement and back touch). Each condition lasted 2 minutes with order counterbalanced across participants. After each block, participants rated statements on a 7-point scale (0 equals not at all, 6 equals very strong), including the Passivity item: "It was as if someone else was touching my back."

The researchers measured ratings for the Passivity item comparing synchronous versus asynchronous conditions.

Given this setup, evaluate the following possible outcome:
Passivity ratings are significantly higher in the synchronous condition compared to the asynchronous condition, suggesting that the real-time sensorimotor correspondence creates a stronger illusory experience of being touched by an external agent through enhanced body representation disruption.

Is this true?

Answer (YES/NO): NO